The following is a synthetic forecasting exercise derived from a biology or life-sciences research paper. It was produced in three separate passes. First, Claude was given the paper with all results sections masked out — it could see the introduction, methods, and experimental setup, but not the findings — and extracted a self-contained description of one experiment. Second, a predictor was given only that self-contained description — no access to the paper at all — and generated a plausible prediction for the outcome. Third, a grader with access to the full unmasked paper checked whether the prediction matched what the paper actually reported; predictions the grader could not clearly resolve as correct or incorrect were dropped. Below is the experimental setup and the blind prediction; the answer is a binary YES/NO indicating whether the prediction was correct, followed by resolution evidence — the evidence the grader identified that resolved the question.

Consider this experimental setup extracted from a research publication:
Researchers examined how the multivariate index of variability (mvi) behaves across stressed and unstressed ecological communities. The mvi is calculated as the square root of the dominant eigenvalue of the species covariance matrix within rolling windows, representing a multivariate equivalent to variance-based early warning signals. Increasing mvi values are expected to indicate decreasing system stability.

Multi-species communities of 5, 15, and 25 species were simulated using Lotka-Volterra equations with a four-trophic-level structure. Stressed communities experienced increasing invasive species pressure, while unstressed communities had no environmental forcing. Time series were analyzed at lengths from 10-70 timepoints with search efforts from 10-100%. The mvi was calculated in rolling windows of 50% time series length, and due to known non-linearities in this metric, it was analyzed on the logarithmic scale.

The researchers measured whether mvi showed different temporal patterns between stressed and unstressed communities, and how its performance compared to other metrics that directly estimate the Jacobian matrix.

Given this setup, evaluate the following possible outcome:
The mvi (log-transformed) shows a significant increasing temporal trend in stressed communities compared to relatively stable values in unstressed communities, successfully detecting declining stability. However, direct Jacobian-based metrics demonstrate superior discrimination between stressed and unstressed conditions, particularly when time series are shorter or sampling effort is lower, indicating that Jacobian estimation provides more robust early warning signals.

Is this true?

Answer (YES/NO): NO